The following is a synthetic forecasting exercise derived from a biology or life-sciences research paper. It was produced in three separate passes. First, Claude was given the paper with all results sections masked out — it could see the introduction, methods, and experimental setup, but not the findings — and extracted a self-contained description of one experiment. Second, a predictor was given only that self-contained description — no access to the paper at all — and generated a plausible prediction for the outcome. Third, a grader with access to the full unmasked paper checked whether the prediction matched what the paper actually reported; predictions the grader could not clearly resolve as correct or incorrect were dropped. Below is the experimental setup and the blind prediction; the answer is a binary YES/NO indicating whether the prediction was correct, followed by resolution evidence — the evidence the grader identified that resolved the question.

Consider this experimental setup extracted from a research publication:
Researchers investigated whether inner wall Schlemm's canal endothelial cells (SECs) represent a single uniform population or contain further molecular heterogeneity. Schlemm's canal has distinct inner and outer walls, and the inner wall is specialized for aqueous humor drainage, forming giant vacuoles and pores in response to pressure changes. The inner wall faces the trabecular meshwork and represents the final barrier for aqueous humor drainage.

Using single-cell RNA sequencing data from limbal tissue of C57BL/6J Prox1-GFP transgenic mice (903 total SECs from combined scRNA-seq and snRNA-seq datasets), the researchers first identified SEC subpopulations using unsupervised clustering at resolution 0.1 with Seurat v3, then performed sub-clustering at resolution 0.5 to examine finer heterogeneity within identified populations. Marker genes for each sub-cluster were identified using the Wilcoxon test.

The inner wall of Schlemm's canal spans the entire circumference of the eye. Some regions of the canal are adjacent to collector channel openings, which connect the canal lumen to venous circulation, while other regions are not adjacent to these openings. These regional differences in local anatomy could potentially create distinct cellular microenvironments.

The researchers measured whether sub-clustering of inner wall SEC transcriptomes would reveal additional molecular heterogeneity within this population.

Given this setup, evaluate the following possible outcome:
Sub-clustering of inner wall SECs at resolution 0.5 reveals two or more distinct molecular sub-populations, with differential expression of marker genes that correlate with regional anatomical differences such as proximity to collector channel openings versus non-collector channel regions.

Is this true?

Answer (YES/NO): NO